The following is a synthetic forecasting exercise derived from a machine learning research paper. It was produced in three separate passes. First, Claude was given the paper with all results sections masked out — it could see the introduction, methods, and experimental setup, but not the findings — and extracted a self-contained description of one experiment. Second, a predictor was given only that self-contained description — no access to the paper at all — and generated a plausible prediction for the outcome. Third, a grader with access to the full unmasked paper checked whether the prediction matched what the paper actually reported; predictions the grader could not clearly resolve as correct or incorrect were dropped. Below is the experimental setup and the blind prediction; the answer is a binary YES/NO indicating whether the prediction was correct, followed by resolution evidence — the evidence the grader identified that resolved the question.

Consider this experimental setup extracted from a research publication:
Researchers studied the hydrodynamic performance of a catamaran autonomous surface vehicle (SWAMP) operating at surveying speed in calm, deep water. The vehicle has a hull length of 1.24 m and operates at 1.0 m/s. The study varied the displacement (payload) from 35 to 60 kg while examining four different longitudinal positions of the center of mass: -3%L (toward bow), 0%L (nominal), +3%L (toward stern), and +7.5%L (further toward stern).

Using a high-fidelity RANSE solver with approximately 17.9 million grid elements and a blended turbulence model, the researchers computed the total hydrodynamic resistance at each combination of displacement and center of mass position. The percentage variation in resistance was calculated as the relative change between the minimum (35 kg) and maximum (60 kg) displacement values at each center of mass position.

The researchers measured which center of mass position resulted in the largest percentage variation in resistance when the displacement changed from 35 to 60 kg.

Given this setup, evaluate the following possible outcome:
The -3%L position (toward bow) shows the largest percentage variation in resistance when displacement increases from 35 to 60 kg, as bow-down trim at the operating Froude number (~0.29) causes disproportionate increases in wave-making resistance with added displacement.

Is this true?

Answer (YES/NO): NO